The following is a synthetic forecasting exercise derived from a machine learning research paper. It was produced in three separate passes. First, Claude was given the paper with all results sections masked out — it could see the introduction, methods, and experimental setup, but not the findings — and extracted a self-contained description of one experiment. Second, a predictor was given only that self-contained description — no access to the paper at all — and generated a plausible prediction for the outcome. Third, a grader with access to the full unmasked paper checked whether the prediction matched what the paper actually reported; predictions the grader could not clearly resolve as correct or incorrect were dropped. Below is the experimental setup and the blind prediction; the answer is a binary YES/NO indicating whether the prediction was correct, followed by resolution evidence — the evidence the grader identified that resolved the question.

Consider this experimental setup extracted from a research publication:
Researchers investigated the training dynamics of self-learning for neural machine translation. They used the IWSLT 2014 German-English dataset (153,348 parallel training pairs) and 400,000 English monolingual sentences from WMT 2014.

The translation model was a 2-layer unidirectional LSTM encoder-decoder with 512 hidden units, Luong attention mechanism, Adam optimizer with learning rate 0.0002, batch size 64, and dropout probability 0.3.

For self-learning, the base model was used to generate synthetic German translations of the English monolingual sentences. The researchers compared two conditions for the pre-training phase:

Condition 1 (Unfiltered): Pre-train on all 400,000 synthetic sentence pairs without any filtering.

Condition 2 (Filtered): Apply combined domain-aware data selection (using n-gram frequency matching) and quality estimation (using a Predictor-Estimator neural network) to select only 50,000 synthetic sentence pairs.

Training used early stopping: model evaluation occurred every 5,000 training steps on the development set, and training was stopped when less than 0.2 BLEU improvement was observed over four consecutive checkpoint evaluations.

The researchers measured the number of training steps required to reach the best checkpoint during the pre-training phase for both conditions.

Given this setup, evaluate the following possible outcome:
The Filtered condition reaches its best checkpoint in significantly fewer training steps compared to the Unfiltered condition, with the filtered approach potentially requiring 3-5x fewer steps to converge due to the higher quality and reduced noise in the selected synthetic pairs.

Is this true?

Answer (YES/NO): NO